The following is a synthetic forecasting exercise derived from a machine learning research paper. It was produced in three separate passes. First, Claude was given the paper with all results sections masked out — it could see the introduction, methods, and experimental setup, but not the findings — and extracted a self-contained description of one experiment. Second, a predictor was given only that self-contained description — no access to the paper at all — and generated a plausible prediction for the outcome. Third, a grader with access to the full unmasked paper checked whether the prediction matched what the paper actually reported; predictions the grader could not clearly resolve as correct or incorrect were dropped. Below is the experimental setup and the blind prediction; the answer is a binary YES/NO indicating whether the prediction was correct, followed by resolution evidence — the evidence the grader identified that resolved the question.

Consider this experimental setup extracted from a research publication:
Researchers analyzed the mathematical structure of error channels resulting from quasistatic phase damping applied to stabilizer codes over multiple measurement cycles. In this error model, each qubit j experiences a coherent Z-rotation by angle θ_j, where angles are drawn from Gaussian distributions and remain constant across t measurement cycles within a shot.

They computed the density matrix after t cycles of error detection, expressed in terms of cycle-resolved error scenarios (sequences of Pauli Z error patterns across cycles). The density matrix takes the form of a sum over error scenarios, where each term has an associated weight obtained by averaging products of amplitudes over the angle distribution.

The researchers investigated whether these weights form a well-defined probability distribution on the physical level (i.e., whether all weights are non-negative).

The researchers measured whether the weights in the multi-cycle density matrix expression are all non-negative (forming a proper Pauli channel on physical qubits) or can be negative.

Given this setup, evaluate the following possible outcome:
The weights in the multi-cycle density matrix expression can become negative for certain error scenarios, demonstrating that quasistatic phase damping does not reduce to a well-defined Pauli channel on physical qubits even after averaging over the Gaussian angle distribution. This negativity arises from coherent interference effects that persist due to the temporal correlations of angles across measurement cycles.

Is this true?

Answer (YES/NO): YES